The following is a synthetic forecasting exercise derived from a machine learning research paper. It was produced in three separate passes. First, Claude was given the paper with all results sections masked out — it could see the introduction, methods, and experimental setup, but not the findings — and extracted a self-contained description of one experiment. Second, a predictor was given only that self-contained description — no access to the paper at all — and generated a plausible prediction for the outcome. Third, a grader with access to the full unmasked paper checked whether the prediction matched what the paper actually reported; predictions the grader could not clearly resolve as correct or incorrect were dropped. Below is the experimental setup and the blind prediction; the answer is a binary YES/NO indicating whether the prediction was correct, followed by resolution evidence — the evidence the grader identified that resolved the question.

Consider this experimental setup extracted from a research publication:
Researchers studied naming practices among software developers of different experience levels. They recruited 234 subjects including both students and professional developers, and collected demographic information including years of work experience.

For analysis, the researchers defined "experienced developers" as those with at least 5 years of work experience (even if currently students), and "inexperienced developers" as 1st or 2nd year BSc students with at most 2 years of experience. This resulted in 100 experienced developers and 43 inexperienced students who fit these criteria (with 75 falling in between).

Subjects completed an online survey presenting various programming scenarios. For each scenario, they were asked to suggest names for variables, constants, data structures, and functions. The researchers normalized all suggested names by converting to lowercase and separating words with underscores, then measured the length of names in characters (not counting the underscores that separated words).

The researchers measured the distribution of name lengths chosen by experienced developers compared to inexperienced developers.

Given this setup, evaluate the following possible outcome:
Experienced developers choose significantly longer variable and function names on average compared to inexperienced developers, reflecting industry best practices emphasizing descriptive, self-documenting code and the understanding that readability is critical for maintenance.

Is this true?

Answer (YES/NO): YES